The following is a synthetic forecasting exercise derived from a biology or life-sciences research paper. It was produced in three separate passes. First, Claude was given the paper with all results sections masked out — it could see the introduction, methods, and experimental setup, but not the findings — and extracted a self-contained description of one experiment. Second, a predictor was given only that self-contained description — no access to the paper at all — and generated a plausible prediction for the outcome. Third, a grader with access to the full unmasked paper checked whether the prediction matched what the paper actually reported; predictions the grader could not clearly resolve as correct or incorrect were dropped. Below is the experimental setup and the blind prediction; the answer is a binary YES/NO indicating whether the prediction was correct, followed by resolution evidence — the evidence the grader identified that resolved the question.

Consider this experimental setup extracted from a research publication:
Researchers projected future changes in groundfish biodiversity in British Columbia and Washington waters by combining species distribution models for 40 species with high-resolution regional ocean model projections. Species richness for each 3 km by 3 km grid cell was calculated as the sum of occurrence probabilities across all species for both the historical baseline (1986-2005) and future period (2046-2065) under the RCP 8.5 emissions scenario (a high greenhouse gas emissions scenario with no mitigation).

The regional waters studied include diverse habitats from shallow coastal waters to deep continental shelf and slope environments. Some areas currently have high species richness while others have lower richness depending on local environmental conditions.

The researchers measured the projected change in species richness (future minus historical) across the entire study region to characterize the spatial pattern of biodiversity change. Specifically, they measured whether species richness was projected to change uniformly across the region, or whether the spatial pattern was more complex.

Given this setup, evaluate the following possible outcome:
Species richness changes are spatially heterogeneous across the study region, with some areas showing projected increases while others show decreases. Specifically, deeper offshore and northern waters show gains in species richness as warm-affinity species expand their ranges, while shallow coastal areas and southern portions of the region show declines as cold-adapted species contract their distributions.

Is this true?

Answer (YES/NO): NO